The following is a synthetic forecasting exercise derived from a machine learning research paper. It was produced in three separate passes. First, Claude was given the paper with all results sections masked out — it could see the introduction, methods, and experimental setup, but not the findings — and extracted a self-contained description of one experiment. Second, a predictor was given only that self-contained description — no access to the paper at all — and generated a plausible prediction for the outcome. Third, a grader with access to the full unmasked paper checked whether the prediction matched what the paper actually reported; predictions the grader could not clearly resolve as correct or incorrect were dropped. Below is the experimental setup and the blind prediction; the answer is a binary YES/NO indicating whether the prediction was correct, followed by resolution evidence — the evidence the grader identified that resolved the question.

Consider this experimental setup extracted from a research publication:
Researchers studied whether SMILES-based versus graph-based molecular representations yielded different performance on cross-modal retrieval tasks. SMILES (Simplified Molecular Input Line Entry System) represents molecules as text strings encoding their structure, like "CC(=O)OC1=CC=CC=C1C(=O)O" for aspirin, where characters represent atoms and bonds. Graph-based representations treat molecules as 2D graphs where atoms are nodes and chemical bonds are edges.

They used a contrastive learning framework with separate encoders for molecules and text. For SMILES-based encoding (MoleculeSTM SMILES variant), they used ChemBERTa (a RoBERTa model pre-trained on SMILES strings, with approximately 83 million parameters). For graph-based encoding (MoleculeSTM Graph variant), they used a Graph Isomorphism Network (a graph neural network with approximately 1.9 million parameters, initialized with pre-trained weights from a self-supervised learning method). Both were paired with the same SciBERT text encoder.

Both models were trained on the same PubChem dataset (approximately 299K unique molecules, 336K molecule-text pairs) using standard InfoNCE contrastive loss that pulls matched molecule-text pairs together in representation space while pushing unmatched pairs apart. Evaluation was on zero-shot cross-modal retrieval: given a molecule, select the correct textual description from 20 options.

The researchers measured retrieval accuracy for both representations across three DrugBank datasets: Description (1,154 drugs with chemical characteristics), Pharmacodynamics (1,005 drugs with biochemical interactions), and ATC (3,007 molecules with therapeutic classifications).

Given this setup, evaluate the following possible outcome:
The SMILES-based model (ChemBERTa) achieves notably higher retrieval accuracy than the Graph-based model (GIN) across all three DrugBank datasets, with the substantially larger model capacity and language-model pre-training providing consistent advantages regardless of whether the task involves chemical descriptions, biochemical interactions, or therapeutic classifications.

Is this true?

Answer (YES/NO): NO